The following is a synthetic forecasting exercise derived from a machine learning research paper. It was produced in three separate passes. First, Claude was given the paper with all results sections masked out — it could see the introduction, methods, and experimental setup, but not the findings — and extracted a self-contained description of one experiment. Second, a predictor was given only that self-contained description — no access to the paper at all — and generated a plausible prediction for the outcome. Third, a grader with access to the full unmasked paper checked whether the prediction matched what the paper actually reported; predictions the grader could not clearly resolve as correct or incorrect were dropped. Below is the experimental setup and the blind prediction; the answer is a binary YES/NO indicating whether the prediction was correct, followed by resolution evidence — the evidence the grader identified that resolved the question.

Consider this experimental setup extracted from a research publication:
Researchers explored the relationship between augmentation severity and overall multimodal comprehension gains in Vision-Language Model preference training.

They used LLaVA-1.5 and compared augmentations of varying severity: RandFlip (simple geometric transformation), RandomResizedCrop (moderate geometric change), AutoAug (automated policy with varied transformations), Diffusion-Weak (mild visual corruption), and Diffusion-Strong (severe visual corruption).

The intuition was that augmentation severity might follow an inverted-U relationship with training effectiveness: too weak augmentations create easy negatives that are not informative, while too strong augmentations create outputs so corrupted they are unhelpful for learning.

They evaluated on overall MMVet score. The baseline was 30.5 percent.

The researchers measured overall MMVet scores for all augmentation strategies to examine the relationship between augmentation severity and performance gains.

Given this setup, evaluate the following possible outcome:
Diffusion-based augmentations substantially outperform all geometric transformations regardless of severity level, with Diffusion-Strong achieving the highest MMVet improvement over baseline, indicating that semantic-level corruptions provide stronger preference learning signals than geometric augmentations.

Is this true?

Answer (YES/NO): NO